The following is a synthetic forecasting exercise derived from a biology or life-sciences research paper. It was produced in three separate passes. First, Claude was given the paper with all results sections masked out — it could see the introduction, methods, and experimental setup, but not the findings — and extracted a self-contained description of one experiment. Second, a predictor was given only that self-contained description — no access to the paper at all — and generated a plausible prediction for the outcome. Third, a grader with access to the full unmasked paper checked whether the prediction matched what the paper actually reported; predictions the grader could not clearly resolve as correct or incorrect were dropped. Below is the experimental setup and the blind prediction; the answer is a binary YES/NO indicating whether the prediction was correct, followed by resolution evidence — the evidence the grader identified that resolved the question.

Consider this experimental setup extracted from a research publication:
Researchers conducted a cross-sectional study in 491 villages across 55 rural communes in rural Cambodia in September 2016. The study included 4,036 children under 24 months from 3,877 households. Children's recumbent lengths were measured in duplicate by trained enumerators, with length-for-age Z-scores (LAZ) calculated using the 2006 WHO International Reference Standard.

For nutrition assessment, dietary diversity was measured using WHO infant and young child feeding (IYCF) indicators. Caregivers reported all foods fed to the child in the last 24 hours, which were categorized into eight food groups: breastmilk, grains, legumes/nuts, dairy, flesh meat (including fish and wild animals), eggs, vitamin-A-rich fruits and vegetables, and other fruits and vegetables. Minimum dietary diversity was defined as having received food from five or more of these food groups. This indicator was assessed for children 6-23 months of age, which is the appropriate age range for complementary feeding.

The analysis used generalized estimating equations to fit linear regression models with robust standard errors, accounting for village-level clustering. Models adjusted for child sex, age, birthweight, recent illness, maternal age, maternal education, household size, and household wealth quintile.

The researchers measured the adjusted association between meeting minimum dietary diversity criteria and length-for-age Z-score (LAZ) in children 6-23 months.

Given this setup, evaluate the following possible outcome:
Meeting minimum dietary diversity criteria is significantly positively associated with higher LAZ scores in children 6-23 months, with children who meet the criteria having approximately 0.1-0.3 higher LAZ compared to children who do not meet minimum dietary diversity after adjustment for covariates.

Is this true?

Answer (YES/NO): NO